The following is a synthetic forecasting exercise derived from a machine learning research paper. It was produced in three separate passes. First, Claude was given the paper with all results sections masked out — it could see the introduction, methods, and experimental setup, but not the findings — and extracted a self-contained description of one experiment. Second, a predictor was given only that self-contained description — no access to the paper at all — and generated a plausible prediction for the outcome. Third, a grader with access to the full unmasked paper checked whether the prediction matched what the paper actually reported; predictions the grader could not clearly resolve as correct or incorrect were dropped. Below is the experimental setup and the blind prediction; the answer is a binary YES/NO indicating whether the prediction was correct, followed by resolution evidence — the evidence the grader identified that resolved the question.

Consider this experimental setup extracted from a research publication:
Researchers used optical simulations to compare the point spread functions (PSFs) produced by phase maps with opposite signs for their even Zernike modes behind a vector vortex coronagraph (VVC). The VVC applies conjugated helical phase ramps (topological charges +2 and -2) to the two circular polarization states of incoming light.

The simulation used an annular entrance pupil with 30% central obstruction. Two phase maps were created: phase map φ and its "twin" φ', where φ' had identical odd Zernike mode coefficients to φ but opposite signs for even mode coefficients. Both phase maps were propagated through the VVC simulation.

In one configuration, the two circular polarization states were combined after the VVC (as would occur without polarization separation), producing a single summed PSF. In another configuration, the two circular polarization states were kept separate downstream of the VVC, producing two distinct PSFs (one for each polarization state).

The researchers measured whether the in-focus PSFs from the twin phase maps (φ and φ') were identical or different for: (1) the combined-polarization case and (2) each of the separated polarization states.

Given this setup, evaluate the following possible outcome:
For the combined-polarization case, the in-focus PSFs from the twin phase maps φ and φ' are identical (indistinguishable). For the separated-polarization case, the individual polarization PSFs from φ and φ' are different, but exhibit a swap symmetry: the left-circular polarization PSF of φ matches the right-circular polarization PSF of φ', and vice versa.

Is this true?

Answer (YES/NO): YES